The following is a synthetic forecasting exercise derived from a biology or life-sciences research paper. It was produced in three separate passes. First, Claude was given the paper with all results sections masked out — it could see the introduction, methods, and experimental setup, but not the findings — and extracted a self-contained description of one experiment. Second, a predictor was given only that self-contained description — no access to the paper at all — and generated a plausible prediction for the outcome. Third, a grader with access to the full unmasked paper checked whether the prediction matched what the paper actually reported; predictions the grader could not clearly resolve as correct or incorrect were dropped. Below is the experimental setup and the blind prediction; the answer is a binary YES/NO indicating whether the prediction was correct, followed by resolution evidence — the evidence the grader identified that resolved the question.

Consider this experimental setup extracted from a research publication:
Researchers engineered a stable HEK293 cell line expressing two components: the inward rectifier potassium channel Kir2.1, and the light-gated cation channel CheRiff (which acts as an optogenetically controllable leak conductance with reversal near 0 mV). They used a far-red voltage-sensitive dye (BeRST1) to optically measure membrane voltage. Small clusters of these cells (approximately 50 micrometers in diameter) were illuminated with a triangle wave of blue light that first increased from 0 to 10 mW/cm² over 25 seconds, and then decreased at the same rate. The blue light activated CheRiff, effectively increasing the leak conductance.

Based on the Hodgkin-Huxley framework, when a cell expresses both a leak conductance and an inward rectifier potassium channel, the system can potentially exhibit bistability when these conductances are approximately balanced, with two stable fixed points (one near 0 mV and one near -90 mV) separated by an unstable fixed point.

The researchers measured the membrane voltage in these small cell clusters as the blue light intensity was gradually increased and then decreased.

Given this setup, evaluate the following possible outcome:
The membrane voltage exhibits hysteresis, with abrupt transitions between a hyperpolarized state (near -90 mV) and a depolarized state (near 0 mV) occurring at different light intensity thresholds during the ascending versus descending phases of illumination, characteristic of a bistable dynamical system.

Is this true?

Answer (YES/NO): YES